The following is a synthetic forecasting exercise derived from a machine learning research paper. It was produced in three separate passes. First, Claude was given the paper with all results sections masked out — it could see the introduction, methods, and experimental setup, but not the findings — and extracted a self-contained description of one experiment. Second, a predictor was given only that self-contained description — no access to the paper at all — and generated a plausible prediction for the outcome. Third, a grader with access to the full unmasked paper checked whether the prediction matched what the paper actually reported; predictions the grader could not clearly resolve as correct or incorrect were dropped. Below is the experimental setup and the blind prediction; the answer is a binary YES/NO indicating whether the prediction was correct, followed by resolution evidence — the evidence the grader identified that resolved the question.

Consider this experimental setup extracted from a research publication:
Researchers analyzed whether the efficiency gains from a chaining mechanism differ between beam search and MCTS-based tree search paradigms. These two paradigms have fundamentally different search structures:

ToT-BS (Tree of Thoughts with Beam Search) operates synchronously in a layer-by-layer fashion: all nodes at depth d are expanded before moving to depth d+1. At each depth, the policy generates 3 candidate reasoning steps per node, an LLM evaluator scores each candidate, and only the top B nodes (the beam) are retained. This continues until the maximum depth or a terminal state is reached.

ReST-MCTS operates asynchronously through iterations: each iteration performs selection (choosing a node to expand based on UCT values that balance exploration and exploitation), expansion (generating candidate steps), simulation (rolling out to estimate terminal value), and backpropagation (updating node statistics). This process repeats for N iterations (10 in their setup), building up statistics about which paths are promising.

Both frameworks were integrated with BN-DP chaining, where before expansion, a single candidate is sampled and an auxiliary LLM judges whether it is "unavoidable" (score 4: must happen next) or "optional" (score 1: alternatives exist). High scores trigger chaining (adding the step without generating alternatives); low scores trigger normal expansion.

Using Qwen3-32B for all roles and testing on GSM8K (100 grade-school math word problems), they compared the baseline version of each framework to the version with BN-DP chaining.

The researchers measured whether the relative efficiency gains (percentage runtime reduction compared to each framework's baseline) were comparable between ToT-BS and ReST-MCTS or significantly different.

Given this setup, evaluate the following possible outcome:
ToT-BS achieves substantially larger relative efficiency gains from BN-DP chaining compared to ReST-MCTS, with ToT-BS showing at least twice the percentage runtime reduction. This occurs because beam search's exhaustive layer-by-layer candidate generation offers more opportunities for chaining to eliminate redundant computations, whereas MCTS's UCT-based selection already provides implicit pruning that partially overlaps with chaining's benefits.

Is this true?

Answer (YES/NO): NO